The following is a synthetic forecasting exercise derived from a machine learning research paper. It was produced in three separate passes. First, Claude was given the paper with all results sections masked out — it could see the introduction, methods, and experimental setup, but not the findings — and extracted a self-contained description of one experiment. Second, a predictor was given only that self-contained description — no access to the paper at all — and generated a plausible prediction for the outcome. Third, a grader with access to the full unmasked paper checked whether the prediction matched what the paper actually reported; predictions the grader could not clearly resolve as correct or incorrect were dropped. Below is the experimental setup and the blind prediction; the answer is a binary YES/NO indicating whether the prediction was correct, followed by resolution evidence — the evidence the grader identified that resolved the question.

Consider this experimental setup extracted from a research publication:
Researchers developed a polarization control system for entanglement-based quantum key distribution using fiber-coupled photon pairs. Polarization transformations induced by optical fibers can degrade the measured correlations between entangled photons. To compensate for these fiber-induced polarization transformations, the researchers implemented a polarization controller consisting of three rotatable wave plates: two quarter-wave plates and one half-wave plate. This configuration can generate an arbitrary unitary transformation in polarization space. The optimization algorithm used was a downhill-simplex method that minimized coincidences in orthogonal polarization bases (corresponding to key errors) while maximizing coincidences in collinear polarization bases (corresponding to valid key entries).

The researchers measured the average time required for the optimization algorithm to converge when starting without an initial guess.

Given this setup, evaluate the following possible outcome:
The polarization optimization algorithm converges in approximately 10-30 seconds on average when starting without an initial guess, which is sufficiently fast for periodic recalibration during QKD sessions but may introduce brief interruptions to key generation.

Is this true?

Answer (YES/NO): NO